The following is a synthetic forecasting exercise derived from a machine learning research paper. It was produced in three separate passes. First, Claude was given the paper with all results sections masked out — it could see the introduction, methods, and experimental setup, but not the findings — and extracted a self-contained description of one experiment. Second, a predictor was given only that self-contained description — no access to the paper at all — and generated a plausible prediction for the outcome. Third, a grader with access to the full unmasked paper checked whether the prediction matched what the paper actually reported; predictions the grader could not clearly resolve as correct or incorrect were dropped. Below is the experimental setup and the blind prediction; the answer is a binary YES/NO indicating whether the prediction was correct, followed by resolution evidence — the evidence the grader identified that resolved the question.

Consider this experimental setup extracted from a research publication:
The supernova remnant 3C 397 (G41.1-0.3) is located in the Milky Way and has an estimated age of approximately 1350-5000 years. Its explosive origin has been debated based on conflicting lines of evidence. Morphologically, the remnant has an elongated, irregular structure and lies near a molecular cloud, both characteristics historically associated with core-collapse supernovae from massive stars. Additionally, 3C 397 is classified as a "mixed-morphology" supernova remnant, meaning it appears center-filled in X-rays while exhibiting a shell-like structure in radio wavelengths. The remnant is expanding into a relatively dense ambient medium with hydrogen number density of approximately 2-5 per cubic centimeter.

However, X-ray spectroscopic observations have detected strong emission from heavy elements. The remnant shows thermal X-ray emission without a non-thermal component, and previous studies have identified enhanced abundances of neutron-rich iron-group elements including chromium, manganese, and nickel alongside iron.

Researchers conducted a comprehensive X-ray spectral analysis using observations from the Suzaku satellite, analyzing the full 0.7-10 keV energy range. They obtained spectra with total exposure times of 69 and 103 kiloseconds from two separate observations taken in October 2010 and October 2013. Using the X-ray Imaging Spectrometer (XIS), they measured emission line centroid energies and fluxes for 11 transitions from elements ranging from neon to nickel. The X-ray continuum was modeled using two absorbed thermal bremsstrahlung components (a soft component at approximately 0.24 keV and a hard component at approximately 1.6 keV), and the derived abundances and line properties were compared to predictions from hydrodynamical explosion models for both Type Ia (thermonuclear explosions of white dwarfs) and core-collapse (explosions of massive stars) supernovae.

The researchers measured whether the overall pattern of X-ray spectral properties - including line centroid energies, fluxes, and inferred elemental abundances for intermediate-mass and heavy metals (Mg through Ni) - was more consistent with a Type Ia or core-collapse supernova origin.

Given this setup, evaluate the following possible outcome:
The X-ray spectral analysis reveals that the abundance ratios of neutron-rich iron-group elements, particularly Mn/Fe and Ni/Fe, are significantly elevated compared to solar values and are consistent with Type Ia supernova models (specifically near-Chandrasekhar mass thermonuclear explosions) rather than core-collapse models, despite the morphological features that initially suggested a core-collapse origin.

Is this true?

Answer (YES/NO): YES